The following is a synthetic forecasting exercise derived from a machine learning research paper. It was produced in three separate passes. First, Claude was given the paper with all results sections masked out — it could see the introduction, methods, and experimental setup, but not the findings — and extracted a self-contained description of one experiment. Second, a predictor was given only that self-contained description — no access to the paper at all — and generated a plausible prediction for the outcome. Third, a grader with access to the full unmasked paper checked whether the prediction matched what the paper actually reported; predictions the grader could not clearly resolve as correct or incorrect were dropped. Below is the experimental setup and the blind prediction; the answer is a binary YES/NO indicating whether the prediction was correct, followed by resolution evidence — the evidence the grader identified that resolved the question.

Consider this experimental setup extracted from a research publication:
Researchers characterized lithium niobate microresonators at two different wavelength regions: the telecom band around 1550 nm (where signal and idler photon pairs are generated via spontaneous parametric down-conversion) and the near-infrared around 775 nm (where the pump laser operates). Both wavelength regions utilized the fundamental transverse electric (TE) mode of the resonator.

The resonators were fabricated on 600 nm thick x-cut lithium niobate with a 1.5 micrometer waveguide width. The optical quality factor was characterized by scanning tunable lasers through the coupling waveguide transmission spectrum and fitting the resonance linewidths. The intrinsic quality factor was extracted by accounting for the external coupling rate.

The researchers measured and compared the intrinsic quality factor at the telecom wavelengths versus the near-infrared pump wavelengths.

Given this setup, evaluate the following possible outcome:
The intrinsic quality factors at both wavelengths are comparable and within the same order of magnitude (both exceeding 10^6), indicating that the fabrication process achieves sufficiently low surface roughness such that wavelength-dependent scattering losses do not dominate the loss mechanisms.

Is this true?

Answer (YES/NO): NO